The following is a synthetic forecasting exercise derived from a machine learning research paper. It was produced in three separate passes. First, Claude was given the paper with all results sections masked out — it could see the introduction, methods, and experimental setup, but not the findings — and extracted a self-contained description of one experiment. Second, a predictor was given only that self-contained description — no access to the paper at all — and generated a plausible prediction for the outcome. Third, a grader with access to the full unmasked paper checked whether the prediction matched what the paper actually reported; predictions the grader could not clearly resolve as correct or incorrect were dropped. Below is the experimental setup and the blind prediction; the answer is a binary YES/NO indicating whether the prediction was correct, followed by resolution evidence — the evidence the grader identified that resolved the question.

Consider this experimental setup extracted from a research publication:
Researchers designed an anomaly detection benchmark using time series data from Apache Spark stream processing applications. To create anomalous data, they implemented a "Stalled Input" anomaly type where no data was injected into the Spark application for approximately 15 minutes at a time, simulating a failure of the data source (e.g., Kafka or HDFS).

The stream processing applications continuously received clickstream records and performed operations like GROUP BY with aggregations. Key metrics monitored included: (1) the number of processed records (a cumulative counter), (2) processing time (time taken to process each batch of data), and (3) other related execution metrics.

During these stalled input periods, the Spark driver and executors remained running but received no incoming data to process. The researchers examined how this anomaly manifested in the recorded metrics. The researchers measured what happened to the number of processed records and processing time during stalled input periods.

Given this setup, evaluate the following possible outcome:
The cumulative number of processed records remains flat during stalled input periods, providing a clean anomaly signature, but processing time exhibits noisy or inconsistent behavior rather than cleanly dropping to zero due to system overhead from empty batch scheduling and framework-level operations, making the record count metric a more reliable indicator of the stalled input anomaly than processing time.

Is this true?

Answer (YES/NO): NO